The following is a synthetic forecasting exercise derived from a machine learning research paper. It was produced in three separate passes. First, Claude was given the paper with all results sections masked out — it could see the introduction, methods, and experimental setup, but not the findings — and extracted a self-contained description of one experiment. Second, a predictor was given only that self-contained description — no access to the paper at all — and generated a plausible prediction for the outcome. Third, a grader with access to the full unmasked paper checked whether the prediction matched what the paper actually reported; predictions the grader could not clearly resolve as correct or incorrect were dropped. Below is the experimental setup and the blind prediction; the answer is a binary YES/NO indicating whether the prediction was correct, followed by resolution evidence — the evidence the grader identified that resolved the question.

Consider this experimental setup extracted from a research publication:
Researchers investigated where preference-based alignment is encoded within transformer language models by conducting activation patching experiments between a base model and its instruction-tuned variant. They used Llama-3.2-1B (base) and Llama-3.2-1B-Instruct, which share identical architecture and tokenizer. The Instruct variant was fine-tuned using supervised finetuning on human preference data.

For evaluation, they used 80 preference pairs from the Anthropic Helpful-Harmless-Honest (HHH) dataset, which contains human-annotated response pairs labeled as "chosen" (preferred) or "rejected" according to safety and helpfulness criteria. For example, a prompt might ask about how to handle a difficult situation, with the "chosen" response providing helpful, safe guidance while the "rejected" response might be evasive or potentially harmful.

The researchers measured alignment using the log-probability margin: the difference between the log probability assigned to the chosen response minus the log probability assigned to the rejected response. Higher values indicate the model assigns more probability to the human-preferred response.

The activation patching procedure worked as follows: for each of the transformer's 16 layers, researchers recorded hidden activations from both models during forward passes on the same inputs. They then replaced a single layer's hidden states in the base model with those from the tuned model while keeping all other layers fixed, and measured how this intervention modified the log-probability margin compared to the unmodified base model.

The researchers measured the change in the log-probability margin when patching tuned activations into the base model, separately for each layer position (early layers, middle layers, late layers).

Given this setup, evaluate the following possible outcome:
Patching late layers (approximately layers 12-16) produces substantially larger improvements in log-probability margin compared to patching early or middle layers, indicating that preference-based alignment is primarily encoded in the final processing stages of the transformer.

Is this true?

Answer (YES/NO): NO